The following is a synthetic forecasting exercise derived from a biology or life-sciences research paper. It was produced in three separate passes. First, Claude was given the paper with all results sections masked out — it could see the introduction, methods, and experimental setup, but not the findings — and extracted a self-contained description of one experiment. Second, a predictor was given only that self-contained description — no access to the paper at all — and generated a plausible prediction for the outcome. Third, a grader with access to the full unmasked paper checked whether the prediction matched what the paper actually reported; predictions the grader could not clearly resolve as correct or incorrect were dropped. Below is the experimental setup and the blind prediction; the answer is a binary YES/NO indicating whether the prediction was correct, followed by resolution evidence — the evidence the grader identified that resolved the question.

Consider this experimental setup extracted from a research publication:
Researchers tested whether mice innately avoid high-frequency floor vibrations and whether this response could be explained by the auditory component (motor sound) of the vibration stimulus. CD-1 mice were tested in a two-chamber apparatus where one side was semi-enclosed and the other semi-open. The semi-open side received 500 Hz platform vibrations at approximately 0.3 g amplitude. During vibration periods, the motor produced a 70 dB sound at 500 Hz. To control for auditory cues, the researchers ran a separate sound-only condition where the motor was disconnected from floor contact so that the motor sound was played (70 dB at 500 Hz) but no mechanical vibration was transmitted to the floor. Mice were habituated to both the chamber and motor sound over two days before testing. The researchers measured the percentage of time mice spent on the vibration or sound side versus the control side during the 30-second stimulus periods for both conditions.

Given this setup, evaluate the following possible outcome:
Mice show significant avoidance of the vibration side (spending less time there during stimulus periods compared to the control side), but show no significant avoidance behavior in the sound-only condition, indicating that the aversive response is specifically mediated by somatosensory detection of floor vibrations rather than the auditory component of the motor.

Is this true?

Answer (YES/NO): YES